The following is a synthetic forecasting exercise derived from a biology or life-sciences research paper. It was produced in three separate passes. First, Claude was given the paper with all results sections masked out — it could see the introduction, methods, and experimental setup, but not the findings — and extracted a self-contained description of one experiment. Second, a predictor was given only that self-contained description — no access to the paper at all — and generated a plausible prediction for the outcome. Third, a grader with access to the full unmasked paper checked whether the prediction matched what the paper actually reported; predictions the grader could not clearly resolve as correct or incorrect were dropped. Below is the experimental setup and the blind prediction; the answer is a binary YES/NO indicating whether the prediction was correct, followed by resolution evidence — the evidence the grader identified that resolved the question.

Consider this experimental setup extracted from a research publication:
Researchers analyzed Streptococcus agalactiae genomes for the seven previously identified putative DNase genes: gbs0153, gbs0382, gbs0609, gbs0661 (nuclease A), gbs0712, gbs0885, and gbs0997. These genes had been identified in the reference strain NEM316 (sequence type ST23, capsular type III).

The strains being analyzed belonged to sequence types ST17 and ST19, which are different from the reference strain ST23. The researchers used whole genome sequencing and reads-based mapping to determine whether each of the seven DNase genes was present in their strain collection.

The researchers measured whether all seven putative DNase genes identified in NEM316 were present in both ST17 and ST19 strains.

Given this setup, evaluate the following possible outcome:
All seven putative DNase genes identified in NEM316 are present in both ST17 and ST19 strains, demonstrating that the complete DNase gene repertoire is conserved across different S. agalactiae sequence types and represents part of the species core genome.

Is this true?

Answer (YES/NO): YES